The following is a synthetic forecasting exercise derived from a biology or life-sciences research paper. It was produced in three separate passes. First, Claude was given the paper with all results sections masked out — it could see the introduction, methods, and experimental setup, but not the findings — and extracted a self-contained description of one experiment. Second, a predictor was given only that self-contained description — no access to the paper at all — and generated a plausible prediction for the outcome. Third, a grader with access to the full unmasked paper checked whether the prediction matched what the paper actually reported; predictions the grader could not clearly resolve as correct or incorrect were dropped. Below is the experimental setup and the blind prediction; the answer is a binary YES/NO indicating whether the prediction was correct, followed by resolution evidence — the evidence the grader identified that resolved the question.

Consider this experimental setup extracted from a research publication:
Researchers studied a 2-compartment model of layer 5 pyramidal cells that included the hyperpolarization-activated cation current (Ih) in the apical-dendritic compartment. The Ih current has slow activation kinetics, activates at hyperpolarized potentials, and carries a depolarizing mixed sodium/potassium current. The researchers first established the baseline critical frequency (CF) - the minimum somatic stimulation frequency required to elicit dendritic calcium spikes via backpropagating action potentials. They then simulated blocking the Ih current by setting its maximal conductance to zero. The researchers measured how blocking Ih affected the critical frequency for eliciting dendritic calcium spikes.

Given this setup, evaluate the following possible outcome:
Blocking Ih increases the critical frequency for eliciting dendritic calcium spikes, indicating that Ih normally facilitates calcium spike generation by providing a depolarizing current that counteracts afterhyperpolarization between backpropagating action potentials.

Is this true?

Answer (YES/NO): NO